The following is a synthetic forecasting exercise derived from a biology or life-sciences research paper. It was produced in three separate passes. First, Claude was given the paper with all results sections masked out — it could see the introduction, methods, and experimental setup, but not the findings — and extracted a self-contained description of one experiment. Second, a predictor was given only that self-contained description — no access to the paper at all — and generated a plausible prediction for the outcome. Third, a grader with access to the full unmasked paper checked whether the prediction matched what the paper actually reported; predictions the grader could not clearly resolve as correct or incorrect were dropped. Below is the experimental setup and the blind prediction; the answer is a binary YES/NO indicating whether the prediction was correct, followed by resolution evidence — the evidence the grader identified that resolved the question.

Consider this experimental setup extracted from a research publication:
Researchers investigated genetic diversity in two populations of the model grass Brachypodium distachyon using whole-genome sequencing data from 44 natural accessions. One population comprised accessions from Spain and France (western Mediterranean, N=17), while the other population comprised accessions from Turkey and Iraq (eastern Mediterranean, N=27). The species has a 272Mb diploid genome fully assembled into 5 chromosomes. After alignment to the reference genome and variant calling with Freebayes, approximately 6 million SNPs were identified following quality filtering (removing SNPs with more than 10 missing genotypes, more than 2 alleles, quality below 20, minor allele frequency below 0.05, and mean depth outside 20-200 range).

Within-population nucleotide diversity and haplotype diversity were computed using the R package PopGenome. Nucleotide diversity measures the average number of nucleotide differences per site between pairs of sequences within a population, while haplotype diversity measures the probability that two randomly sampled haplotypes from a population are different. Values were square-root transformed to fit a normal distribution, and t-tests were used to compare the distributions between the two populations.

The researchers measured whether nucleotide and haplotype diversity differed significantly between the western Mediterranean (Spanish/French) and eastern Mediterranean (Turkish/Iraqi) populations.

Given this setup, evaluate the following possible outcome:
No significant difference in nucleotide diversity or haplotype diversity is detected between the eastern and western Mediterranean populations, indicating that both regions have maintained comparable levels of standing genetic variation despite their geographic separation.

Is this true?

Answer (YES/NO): NO